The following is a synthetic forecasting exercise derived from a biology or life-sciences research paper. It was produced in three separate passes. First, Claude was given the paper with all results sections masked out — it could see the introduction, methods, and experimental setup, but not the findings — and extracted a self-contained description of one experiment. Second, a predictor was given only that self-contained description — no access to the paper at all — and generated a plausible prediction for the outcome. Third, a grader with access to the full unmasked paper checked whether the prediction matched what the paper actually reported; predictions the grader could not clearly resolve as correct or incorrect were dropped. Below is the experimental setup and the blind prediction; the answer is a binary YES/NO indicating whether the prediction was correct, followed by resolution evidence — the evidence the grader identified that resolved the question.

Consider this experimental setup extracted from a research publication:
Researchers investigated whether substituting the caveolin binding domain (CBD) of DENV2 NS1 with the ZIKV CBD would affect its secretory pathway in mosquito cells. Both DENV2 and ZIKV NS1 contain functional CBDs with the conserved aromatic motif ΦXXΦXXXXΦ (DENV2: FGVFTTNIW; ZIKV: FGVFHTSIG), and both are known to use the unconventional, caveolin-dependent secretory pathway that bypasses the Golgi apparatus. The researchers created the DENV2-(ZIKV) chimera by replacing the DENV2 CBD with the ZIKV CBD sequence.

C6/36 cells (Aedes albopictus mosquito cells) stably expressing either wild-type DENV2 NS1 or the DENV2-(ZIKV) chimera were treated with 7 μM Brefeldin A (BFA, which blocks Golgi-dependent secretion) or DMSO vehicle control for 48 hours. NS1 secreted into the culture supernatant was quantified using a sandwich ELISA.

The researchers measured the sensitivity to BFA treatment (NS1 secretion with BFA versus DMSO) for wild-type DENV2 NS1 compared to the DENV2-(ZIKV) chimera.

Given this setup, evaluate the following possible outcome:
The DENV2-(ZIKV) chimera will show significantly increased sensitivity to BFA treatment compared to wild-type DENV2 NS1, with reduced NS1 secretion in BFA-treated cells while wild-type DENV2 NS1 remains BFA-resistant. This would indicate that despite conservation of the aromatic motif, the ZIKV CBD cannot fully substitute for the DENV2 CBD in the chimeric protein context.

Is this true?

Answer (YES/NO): NO